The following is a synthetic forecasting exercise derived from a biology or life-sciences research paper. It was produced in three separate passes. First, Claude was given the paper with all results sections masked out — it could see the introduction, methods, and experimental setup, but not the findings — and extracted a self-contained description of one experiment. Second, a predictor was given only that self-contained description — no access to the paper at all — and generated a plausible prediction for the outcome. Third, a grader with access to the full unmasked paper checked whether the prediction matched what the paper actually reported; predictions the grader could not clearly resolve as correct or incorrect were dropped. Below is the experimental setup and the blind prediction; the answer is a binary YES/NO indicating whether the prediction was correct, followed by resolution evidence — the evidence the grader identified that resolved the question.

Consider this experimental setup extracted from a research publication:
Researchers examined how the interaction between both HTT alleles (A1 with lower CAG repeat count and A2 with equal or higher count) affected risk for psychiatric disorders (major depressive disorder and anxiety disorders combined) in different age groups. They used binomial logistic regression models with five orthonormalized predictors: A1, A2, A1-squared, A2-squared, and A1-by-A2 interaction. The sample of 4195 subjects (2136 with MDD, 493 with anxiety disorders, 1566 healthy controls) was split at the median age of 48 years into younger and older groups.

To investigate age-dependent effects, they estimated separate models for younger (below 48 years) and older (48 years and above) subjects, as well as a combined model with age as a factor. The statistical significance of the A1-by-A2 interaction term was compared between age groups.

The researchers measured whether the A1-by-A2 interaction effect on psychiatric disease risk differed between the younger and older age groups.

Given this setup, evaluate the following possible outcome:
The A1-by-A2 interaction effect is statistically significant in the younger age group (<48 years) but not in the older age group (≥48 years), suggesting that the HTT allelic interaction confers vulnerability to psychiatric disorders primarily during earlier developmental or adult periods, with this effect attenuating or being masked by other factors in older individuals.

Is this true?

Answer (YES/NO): YES